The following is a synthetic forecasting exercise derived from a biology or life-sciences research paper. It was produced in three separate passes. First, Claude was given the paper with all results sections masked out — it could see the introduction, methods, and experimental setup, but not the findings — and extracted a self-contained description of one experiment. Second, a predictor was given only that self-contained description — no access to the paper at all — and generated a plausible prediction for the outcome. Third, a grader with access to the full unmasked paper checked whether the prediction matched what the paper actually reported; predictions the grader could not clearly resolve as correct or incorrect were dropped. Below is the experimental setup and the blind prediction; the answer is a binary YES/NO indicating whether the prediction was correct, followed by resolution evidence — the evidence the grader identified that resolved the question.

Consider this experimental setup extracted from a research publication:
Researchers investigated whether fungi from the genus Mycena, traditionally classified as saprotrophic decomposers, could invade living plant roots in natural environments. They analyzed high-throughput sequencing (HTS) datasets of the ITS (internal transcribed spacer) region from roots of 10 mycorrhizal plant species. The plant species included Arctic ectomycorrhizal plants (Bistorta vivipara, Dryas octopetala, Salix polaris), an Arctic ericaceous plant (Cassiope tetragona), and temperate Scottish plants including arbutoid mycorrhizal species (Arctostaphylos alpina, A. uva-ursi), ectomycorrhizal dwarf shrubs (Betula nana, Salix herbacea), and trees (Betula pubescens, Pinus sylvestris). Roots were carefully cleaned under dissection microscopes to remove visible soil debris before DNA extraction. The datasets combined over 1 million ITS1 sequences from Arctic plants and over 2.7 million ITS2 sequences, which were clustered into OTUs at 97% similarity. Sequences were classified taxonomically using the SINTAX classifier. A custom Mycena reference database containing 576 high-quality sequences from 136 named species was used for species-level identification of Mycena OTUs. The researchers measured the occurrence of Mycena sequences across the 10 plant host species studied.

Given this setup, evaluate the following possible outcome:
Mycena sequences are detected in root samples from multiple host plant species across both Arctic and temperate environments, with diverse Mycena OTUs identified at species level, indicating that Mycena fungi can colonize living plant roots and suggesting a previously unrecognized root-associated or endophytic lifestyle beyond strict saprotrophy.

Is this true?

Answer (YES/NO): YES